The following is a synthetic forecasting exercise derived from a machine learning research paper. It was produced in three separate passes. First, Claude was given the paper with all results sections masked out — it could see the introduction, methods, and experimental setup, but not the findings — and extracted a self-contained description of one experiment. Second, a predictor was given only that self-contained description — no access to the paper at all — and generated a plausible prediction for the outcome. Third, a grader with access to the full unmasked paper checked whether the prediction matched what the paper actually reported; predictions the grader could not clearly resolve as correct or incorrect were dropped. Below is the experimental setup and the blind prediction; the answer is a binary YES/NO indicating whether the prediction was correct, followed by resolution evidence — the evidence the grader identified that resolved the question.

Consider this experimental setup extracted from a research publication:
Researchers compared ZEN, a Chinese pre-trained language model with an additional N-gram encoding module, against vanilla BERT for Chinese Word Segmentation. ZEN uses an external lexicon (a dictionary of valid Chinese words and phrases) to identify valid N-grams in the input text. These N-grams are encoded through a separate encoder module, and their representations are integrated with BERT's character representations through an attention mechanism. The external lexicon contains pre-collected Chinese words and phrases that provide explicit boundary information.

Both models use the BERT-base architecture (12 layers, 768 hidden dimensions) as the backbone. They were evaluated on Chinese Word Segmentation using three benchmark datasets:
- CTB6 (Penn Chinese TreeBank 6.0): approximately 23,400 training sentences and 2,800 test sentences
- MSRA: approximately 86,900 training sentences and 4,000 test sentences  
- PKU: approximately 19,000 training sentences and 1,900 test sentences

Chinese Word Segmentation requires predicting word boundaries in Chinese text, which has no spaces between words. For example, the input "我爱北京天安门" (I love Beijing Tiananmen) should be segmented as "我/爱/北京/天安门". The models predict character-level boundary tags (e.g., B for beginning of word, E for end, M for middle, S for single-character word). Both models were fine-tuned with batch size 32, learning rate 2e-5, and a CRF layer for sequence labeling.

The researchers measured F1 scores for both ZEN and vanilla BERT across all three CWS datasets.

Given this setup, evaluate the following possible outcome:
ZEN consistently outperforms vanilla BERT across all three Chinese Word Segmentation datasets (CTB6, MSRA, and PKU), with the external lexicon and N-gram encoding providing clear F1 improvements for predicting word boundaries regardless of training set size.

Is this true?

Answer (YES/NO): NO